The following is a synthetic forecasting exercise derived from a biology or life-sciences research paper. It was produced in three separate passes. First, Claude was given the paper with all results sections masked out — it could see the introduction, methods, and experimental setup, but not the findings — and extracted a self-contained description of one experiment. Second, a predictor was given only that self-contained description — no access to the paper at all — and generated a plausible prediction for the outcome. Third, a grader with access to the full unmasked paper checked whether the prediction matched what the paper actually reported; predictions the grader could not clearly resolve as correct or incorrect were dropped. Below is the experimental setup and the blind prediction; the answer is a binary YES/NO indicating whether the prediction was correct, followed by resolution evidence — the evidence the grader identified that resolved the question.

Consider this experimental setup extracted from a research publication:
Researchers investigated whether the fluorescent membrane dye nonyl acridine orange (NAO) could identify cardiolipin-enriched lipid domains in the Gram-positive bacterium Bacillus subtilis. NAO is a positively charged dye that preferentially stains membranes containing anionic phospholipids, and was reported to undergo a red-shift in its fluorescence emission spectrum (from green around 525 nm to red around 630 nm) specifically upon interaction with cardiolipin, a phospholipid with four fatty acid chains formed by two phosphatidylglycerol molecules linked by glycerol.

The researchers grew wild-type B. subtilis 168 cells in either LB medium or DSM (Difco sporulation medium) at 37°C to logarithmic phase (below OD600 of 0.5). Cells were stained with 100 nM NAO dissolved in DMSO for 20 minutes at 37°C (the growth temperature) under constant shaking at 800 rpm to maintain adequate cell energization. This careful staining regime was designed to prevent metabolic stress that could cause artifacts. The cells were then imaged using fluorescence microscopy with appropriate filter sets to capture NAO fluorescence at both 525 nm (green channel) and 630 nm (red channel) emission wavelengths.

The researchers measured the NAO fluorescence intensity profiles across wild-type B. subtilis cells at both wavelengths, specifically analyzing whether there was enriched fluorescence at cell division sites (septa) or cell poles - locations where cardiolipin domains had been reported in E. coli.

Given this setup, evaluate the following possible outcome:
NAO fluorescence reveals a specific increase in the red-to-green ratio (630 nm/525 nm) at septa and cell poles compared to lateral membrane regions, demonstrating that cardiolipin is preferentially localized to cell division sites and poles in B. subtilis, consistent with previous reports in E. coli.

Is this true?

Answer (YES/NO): NO